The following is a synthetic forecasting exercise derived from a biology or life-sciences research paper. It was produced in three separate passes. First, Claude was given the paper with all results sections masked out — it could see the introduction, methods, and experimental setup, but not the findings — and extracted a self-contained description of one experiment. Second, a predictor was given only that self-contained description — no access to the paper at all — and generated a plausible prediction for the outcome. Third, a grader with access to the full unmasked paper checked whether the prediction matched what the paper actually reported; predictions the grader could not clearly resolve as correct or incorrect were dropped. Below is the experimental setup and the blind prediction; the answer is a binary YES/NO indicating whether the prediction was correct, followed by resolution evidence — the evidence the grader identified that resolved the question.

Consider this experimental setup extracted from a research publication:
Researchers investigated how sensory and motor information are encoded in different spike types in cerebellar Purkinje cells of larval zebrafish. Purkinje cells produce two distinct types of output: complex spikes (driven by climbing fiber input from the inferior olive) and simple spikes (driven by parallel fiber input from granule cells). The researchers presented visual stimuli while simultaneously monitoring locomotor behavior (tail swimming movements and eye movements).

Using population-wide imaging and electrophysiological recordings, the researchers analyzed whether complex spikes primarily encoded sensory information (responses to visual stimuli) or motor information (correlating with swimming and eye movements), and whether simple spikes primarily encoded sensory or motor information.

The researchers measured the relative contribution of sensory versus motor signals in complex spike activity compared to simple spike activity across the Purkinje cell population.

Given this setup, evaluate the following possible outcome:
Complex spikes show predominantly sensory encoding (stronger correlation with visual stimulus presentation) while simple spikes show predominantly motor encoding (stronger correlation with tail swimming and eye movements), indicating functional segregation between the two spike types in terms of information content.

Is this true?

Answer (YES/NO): YES